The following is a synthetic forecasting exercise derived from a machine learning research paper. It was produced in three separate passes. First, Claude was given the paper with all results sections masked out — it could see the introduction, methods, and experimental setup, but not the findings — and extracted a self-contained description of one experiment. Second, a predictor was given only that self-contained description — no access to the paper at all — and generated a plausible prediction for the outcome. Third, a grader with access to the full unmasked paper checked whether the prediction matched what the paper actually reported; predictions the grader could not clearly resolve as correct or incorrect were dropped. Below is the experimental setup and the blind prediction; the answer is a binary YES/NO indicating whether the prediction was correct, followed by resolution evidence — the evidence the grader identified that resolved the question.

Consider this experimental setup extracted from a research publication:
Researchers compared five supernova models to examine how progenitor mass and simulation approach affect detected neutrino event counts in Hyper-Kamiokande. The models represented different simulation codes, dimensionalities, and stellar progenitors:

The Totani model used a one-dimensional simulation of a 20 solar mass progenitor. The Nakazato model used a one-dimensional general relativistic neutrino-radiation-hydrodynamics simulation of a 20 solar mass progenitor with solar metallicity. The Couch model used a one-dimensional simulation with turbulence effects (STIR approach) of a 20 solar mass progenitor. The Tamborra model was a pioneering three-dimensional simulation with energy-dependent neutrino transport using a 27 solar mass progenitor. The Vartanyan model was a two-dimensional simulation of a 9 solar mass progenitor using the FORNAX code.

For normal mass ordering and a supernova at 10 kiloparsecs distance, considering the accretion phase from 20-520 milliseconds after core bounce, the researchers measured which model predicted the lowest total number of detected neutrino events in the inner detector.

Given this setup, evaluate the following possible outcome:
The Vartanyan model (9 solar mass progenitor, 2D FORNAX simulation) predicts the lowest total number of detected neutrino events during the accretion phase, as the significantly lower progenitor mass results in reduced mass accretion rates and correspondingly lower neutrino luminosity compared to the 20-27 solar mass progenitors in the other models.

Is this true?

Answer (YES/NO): YES